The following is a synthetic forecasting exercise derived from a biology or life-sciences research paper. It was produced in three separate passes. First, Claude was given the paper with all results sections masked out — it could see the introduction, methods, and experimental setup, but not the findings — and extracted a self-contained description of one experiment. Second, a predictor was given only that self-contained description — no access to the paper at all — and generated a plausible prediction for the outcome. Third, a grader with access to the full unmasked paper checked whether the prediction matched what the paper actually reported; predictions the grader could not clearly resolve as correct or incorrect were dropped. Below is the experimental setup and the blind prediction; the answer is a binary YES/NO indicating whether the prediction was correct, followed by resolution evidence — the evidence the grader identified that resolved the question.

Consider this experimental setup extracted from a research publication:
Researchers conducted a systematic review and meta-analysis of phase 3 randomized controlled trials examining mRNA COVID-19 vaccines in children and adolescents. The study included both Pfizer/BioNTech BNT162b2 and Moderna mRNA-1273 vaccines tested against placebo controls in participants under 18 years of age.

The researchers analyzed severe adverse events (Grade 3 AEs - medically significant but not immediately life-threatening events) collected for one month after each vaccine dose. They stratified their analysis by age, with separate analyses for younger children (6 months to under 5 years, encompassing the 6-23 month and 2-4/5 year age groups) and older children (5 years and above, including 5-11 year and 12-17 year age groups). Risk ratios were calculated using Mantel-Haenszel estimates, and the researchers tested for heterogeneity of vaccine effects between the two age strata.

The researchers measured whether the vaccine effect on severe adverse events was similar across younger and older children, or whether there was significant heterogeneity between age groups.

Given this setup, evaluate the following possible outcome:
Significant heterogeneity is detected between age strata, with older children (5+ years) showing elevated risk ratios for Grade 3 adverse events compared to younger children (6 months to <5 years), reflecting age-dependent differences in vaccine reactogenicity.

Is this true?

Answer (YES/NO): YES